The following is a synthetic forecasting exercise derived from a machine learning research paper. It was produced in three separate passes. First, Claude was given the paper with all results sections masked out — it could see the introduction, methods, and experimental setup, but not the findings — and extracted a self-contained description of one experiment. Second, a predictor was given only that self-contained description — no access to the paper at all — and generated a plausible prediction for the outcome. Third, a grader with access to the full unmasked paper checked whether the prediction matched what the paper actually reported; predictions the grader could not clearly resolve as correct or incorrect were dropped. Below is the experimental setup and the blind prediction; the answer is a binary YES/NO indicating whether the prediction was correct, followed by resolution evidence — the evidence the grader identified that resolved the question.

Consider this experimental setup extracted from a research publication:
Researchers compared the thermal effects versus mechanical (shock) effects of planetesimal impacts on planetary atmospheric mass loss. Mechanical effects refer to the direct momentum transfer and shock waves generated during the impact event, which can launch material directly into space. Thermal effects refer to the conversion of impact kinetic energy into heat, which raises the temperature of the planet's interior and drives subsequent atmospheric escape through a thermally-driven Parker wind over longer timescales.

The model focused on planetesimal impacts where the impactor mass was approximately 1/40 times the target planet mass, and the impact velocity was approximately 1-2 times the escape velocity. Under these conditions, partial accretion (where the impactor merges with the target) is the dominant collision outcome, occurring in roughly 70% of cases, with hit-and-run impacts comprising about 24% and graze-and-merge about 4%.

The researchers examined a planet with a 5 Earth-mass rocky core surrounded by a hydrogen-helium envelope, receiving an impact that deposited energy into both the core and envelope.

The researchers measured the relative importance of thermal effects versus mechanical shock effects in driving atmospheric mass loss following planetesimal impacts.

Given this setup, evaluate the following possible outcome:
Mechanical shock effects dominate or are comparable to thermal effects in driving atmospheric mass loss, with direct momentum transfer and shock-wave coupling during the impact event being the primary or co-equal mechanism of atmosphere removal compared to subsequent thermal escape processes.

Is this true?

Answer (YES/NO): NO